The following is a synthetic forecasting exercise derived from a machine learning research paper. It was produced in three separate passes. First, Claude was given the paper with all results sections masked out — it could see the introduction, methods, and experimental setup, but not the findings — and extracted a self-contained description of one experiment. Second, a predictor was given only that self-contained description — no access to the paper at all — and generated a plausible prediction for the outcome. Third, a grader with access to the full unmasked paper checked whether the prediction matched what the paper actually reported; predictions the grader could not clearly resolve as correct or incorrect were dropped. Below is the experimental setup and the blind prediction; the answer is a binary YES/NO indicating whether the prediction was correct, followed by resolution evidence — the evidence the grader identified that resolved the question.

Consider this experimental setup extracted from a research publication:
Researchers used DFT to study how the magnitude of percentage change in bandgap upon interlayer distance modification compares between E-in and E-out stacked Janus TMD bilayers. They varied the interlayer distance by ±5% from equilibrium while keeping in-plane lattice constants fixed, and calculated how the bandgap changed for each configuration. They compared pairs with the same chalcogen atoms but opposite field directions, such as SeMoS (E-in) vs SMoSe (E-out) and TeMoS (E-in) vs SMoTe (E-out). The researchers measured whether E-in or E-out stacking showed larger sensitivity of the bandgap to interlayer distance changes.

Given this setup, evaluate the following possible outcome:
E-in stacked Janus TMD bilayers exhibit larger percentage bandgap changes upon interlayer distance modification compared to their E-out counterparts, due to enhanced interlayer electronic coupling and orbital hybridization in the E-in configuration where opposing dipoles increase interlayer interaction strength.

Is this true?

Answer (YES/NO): YES